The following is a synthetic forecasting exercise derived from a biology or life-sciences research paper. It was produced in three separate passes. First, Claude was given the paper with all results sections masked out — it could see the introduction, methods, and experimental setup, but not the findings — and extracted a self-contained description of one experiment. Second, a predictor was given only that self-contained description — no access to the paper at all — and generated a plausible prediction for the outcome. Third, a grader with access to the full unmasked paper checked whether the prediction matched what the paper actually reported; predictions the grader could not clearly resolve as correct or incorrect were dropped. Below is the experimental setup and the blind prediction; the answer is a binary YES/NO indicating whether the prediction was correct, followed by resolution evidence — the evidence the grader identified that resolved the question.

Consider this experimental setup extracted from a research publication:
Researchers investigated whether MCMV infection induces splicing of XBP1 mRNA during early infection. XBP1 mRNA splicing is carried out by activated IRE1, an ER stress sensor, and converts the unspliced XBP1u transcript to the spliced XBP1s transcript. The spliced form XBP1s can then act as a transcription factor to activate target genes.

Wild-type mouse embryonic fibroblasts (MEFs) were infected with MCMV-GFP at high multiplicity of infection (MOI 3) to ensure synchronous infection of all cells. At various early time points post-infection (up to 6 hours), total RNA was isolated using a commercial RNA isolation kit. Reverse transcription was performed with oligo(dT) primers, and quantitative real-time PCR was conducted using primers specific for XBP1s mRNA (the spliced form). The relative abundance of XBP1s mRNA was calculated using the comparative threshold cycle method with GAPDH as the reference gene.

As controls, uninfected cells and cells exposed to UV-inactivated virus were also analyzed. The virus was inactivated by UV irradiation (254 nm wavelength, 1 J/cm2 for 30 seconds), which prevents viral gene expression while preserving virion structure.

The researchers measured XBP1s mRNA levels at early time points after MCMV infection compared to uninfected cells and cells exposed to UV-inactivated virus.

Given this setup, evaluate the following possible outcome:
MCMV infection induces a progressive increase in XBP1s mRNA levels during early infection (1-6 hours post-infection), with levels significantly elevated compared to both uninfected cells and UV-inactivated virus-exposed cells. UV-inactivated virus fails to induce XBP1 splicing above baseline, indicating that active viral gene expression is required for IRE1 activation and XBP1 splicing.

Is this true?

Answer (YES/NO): NO